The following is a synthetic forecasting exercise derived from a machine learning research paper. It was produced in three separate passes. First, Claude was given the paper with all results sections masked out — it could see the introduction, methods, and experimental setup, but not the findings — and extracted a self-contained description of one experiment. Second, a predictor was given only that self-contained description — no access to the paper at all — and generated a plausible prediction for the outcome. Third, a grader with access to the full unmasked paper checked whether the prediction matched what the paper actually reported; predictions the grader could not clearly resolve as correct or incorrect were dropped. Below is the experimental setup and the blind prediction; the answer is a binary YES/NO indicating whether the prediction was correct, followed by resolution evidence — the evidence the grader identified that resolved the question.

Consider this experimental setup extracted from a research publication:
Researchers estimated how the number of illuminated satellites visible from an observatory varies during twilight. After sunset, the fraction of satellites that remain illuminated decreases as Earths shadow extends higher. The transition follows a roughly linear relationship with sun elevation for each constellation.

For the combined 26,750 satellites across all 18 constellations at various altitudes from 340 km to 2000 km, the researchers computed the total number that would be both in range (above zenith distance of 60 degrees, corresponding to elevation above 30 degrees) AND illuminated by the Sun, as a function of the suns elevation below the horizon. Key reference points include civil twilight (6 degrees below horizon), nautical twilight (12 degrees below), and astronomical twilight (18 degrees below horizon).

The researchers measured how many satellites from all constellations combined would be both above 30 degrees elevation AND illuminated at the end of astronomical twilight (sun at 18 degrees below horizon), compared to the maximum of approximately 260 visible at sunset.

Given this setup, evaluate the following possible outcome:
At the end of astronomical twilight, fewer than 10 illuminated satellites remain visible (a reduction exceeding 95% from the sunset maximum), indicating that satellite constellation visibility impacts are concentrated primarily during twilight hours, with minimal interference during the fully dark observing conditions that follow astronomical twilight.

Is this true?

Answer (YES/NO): NO